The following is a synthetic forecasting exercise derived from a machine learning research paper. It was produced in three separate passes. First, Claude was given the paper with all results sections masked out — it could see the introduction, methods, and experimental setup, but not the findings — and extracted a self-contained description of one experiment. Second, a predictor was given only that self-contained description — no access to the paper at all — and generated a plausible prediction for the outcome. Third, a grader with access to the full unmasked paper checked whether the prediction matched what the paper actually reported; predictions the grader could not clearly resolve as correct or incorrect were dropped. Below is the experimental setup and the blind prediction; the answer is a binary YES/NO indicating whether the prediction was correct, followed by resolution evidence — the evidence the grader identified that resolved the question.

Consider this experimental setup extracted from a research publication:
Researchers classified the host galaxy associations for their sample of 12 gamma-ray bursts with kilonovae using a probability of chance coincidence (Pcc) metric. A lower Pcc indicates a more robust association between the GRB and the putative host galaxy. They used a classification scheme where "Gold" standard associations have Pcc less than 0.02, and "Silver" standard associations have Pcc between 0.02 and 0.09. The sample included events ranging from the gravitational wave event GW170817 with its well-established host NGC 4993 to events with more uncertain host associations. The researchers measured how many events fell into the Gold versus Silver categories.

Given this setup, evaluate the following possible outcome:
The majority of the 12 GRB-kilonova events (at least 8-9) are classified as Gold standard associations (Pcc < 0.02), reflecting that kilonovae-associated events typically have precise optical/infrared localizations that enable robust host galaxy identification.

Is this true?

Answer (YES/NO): YES